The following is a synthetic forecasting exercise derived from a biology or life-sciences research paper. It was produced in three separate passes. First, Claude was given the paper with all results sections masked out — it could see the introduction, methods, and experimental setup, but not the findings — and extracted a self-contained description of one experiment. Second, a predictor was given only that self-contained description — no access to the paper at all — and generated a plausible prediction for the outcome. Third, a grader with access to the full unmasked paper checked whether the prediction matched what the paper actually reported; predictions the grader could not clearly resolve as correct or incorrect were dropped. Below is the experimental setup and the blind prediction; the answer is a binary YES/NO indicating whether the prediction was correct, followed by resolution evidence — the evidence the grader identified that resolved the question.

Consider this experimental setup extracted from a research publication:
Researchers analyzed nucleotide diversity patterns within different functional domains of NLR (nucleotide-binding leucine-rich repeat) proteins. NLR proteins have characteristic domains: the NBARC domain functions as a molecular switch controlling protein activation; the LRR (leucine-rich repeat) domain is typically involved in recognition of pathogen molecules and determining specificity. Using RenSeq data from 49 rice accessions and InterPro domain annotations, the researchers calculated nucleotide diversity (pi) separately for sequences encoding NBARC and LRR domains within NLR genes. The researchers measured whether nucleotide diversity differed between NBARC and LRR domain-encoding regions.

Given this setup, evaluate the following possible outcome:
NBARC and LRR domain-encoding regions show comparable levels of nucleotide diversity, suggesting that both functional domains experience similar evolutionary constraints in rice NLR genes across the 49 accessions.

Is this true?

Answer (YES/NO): NO